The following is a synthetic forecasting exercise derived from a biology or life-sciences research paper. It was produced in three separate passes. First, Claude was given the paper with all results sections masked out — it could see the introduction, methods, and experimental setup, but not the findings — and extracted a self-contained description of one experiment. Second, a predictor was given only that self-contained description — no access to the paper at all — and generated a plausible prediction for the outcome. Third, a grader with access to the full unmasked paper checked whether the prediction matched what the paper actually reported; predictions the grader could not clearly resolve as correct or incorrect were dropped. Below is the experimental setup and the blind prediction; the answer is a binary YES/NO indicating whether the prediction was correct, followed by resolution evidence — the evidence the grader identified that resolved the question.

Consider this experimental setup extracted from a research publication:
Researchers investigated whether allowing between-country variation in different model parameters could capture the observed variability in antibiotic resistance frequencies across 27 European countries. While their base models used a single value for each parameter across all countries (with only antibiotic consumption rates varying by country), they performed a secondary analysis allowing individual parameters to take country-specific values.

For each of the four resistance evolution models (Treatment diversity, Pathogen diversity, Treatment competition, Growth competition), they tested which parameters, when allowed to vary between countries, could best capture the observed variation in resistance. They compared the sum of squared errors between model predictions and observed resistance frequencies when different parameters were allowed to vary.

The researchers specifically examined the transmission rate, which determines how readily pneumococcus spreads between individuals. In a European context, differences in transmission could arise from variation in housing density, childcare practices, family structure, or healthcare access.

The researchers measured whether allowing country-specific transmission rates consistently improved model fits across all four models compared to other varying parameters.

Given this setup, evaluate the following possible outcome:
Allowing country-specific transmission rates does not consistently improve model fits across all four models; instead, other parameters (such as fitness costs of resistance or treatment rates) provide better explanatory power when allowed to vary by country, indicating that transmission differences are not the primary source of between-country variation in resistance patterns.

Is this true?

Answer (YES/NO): YES